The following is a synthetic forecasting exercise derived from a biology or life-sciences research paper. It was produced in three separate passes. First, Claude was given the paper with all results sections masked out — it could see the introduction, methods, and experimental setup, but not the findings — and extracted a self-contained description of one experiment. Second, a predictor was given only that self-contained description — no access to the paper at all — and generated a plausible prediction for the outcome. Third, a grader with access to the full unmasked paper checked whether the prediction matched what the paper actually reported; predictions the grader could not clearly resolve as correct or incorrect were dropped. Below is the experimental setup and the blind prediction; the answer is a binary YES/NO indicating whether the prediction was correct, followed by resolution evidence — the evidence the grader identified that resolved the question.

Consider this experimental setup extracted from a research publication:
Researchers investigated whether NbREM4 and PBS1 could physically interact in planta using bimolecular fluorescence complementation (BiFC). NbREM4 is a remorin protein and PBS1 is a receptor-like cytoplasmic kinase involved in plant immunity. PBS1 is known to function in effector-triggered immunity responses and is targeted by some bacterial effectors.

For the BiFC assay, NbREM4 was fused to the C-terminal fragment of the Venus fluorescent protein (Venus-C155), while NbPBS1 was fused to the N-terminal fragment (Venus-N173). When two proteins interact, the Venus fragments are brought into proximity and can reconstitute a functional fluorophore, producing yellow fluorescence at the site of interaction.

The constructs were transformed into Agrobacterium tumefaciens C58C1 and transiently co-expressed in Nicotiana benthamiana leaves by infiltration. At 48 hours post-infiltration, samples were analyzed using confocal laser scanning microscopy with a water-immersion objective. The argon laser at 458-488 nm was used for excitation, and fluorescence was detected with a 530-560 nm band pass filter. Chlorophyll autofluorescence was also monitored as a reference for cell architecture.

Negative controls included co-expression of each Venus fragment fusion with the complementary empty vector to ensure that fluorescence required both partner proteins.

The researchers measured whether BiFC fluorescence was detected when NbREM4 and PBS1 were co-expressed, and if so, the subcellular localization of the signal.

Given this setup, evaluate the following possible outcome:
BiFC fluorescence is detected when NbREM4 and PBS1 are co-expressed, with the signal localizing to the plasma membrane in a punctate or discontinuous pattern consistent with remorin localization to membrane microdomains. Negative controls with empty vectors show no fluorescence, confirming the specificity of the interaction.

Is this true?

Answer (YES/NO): NO